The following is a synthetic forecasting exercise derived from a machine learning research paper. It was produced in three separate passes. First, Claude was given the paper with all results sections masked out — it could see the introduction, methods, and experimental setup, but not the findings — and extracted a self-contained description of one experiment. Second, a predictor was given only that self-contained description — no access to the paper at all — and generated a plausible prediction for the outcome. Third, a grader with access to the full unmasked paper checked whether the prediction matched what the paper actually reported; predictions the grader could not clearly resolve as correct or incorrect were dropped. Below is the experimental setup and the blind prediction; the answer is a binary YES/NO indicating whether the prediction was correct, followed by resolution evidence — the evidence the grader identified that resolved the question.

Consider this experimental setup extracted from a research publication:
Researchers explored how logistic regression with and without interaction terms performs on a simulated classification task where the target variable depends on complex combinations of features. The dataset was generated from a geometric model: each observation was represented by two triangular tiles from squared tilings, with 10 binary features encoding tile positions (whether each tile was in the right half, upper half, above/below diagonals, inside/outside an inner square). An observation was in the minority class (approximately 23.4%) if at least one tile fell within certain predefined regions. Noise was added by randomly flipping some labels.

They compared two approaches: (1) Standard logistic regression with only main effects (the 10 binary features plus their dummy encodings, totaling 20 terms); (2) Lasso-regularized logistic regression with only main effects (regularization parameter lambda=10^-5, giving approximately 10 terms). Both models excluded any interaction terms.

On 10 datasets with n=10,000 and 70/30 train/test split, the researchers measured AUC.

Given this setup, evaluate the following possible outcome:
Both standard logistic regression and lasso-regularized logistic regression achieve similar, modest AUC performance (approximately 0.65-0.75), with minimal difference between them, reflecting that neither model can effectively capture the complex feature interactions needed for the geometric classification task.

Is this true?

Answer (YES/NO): NO